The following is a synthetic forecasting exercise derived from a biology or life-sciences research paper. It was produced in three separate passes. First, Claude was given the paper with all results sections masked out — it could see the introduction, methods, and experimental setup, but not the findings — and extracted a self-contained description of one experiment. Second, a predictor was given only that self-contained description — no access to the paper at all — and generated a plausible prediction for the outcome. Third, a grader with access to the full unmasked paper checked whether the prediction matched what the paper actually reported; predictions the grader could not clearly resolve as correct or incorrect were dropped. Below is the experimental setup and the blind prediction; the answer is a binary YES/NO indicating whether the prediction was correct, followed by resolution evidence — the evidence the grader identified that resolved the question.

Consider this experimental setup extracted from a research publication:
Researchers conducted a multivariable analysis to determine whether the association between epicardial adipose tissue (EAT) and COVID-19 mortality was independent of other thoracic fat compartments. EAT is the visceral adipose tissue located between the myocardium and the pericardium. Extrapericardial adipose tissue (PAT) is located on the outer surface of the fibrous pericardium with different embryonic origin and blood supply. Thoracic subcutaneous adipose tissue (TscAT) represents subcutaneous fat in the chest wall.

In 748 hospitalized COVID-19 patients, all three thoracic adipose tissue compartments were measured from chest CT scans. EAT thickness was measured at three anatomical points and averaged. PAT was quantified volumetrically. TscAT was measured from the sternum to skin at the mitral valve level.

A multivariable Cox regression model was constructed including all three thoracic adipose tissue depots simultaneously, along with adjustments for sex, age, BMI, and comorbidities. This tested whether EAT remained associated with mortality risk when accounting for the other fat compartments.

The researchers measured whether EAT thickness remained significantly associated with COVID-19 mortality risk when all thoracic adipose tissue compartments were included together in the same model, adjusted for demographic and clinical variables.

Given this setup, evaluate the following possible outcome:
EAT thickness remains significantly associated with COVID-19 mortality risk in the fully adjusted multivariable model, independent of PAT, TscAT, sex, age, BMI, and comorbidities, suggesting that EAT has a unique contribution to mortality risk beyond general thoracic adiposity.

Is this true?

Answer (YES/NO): YES